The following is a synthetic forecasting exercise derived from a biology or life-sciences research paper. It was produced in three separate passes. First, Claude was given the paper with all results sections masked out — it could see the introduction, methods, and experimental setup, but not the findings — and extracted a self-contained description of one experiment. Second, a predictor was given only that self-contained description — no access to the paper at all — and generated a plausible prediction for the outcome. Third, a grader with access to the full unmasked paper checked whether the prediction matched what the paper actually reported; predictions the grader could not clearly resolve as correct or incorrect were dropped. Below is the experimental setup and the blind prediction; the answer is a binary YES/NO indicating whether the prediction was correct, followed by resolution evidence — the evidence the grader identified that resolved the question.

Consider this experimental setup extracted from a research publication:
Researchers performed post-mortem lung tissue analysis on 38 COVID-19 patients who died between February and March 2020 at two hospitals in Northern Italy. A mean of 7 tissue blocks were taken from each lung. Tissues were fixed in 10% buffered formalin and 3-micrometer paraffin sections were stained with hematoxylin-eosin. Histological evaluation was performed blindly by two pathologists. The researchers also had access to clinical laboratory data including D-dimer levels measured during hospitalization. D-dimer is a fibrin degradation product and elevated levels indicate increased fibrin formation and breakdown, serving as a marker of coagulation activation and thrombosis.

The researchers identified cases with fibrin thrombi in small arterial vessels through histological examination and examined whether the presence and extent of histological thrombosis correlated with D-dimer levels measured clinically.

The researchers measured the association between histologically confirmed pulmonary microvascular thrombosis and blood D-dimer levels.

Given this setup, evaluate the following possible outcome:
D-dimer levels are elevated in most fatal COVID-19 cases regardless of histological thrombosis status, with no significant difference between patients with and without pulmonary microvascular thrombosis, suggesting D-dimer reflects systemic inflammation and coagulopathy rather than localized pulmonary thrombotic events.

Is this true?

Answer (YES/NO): NO